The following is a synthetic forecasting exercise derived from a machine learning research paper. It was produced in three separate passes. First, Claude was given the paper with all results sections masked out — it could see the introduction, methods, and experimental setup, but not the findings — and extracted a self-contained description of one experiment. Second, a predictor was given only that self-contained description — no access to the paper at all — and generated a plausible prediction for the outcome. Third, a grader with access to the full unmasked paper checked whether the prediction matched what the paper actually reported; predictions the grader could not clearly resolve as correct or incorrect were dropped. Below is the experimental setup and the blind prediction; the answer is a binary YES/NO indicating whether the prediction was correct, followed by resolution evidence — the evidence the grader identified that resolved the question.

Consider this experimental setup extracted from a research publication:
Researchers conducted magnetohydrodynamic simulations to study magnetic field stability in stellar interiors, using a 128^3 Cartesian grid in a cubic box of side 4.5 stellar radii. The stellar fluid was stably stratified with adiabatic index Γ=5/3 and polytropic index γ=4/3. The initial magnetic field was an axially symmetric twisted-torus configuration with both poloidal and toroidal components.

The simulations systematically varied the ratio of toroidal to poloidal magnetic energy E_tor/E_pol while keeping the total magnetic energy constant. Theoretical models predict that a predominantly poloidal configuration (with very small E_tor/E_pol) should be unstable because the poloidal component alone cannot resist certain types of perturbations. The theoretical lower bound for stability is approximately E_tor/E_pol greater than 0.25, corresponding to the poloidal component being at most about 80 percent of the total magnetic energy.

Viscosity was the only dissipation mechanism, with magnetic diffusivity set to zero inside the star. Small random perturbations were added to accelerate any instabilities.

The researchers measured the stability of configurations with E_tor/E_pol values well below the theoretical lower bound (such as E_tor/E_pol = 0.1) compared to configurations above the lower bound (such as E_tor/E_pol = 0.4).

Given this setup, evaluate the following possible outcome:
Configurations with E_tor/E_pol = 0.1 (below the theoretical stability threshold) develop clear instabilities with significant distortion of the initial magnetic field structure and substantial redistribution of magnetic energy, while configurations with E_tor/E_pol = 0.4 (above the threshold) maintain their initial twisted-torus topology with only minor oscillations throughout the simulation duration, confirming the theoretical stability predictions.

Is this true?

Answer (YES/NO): NO